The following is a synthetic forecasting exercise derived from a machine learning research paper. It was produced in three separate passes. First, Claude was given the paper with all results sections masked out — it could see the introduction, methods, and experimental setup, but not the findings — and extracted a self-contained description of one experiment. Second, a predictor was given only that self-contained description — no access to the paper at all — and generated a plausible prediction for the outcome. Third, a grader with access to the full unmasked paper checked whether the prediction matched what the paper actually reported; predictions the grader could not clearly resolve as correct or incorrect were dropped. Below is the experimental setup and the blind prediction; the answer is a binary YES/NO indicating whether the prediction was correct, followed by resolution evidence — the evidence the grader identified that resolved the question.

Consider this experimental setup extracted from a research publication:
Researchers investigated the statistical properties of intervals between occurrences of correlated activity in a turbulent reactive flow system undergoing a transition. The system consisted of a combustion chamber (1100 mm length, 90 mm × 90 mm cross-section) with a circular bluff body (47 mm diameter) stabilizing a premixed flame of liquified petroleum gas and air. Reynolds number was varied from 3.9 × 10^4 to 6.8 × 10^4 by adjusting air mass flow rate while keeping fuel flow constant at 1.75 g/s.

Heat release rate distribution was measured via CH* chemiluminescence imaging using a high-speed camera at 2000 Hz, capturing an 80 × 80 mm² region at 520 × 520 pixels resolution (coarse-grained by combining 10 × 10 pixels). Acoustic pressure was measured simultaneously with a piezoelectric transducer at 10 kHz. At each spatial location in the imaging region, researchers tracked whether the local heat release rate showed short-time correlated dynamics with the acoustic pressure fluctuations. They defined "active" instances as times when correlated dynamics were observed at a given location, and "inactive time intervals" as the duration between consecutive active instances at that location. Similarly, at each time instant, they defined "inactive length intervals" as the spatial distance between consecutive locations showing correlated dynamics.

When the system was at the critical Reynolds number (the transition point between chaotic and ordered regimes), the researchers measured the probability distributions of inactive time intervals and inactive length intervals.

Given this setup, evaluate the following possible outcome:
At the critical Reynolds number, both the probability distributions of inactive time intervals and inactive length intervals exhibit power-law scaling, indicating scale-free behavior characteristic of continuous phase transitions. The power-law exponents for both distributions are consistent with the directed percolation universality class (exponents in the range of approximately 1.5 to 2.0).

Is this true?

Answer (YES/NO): NO